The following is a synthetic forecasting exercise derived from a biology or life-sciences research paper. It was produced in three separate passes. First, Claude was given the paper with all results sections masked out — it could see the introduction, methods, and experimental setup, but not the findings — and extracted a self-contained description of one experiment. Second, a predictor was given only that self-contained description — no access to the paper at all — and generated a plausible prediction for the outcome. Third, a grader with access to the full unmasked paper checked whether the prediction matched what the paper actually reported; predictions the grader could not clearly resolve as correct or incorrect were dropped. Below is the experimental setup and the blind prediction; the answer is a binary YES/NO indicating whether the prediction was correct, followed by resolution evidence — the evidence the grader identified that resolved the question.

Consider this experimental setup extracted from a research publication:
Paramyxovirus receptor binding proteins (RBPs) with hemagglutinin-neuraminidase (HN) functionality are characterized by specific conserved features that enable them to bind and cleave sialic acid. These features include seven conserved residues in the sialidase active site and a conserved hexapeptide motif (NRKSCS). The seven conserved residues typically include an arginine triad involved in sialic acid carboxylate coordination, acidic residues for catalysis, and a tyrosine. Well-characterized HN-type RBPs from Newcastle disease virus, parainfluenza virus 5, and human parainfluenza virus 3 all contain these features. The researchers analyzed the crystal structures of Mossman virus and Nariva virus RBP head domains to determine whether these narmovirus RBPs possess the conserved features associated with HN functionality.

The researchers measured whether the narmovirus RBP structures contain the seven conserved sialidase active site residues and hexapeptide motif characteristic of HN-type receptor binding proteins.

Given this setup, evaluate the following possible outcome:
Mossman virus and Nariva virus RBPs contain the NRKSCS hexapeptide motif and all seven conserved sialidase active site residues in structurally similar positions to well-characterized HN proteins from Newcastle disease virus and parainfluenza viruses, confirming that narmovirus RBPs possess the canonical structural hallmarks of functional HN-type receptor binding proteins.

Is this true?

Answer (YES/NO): NO